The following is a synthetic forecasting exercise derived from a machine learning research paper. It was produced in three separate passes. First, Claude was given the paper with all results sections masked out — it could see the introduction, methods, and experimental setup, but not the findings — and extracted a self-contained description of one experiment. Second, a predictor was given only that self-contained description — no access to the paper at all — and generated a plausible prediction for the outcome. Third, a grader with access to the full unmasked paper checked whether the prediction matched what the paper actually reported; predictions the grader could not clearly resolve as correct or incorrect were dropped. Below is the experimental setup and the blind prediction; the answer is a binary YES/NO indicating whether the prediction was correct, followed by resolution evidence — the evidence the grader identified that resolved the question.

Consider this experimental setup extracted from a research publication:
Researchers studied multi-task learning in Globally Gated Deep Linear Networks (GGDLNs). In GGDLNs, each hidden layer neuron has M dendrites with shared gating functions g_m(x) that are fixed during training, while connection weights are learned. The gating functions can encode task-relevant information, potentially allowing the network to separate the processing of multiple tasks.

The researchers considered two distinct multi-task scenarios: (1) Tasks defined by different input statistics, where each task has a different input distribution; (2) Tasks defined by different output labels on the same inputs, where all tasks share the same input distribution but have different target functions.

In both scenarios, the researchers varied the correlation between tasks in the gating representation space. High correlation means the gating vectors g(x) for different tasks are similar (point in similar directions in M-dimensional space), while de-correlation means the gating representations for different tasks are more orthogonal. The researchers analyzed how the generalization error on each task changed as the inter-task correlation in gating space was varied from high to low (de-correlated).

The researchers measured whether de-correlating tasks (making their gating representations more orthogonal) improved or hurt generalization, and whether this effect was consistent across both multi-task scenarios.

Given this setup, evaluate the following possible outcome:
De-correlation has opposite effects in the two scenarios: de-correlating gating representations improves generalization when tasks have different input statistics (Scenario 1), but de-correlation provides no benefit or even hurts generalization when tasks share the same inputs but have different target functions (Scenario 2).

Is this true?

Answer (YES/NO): NO